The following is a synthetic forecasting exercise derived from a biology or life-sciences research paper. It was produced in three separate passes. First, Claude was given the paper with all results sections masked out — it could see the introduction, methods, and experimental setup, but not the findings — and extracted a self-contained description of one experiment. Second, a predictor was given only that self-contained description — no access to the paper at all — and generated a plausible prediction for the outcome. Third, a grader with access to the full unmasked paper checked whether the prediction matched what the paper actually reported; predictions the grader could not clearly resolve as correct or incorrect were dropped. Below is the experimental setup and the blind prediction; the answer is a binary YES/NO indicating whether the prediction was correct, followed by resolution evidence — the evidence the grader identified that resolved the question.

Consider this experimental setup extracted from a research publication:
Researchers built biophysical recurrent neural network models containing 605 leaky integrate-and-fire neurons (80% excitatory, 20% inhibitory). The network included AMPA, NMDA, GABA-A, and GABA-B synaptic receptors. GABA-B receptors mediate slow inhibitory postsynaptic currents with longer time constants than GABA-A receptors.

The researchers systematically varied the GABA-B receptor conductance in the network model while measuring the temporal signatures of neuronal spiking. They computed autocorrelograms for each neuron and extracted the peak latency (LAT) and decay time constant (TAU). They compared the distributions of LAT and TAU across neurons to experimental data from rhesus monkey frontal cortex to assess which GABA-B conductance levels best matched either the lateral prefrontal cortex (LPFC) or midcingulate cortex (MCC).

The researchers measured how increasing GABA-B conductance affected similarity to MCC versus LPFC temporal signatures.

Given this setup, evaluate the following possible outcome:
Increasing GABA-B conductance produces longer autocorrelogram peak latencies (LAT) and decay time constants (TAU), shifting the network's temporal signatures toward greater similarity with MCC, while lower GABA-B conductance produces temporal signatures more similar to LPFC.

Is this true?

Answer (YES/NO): NO